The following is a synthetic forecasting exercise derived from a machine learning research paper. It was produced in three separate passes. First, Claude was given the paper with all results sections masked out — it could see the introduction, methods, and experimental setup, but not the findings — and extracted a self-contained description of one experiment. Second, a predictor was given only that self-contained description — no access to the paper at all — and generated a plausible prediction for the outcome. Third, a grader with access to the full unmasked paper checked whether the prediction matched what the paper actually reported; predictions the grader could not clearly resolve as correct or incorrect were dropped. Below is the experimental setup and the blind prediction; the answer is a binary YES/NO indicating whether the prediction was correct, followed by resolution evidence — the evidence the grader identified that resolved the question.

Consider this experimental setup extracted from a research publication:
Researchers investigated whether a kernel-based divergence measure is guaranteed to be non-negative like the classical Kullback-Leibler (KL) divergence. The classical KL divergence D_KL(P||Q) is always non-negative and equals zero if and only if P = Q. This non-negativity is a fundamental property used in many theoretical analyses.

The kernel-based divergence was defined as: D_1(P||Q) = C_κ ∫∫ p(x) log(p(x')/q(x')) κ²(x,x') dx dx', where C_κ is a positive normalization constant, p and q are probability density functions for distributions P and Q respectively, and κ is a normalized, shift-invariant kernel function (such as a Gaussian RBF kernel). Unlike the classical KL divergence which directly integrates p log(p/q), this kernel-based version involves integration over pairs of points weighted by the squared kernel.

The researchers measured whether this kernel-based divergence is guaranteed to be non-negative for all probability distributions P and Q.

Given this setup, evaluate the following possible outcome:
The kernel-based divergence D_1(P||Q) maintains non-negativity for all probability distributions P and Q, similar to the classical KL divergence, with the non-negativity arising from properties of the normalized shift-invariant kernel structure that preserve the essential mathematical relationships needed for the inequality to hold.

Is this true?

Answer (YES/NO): NO